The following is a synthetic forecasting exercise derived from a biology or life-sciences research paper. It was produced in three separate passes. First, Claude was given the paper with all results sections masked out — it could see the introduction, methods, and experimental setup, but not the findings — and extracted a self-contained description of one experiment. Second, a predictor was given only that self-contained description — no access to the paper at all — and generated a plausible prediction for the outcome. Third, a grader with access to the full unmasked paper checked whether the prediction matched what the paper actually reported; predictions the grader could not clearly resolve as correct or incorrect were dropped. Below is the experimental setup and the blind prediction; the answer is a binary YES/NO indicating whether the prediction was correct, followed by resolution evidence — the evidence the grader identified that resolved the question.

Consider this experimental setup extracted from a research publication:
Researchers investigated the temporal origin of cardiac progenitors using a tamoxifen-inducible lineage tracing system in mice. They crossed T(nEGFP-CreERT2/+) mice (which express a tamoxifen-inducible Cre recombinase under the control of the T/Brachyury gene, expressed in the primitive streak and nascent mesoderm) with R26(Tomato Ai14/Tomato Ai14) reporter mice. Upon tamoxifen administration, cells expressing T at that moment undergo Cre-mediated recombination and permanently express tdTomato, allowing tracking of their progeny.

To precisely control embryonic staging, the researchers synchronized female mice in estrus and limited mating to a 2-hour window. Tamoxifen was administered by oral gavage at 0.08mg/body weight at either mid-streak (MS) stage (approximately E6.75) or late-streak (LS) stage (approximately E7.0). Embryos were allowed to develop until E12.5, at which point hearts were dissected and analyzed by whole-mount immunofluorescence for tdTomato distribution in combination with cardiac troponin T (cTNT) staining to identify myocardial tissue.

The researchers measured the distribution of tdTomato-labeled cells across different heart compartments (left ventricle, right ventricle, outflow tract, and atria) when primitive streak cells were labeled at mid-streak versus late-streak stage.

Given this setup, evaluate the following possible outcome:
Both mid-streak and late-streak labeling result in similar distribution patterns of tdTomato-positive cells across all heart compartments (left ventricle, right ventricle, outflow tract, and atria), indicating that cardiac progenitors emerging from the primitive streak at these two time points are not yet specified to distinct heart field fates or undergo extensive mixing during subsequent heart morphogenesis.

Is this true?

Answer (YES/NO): NO